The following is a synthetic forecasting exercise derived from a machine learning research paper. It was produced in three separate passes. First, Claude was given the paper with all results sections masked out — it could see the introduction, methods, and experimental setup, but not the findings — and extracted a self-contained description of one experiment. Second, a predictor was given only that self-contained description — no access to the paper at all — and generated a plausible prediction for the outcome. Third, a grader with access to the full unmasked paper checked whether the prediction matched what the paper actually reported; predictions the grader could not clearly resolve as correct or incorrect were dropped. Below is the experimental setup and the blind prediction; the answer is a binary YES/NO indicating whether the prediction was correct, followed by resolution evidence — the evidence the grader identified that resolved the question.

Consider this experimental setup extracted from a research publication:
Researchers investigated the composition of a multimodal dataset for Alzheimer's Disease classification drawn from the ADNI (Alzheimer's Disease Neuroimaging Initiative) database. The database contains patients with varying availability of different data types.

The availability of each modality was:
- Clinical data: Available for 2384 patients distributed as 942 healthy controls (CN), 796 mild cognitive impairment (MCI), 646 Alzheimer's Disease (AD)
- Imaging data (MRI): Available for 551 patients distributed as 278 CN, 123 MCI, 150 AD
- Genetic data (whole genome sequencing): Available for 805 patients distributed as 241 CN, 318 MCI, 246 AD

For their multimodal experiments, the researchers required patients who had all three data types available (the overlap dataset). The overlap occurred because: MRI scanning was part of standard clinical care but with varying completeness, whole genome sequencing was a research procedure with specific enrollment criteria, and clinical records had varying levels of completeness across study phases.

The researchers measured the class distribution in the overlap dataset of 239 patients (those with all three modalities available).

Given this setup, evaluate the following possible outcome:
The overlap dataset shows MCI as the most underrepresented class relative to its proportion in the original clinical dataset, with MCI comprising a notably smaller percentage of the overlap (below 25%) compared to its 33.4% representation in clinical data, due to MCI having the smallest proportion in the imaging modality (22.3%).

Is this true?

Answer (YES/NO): YES